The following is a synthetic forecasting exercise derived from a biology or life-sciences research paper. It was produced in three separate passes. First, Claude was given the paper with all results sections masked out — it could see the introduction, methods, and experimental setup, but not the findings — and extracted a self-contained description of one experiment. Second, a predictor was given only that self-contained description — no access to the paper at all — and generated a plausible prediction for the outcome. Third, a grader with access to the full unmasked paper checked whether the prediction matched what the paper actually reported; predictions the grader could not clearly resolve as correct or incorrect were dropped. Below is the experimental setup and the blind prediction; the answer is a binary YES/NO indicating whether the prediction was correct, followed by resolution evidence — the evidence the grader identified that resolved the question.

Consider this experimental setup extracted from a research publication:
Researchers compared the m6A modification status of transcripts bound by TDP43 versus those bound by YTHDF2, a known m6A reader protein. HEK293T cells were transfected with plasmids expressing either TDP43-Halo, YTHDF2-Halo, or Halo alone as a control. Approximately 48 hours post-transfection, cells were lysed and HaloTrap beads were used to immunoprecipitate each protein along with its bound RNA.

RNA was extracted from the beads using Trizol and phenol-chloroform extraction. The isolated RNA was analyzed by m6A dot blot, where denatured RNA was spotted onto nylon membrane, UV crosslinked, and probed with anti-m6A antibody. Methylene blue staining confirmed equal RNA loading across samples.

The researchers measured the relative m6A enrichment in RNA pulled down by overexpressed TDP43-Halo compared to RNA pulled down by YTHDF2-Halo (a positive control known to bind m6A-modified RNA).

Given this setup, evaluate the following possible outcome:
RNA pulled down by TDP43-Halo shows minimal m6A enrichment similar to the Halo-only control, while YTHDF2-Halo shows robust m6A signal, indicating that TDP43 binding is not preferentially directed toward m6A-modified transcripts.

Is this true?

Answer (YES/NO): NO